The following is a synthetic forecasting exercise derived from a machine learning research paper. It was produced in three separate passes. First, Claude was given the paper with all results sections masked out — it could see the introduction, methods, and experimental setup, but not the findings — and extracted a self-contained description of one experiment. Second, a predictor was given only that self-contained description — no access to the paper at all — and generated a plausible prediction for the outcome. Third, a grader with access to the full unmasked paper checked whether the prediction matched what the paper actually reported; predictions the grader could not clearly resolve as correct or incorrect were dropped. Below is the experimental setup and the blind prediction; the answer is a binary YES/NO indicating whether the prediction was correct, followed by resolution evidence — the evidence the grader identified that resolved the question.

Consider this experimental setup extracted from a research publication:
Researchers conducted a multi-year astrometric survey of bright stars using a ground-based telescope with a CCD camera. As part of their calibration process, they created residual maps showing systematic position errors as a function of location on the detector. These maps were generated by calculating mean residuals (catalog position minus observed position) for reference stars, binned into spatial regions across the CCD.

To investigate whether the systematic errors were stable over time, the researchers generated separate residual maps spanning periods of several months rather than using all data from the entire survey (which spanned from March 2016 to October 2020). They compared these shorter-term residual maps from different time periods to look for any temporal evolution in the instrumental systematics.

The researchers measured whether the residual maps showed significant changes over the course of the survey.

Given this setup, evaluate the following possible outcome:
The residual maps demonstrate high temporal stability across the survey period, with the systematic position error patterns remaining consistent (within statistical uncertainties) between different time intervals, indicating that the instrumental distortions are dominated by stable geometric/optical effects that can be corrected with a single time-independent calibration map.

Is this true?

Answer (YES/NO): YES